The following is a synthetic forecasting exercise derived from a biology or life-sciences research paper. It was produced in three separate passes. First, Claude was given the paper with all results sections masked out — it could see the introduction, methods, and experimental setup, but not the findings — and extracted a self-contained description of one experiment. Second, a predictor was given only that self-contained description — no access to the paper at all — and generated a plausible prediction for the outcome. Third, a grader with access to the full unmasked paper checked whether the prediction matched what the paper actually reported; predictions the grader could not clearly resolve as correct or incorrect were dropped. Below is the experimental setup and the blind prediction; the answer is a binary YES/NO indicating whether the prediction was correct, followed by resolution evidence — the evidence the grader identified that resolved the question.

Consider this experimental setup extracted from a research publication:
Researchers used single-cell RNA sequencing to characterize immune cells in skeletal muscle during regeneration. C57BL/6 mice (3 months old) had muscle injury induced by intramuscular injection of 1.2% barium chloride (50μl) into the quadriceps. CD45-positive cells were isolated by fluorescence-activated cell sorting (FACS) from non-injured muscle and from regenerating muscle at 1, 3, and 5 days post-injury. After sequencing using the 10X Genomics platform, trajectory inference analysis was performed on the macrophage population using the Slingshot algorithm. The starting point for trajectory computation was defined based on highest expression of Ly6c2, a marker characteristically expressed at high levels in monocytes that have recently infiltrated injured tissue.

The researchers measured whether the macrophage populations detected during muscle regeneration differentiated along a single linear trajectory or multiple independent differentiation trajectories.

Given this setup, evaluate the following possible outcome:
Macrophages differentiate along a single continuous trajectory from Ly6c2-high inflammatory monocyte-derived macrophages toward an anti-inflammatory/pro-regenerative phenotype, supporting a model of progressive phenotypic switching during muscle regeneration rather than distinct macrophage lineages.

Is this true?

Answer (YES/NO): NO